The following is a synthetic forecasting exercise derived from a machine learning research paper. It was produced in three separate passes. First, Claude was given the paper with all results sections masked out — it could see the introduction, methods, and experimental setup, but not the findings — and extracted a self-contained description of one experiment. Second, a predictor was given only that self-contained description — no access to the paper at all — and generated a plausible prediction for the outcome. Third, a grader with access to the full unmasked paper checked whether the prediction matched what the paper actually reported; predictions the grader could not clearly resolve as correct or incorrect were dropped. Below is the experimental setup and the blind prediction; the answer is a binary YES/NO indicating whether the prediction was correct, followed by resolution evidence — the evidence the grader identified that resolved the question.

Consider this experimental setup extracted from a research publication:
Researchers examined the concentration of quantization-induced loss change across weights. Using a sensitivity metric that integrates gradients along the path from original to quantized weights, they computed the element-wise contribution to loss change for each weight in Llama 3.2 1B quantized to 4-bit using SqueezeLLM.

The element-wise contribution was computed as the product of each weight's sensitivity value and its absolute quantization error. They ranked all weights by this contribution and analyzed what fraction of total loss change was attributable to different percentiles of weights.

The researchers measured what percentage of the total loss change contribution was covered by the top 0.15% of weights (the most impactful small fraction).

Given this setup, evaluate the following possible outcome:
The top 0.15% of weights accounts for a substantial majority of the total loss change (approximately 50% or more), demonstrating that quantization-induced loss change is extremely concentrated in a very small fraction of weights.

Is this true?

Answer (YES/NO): NO